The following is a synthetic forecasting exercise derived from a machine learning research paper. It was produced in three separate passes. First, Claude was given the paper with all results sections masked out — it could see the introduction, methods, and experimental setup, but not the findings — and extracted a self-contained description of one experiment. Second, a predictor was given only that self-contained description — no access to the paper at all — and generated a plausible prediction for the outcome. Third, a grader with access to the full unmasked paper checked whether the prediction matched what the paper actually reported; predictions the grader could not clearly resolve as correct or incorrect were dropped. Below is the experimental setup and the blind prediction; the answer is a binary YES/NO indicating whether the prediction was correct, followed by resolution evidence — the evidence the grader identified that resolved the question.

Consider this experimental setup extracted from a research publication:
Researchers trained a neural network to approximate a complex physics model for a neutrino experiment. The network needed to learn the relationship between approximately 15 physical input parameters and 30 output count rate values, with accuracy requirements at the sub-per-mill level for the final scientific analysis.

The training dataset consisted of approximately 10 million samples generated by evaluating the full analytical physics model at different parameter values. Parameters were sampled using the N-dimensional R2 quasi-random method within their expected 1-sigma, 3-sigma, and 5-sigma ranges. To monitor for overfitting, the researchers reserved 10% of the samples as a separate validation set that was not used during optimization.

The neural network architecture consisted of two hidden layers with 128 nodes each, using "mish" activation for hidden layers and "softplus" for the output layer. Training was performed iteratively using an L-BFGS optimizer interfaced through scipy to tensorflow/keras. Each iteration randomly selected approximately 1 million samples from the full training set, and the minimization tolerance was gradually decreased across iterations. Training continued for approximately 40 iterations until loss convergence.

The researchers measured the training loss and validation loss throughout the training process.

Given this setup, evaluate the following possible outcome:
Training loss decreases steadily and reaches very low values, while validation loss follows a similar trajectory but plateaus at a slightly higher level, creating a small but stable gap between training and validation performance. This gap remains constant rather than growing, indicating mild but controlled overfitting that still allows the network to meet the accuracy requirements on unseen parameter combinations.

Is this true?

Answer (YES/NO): NO